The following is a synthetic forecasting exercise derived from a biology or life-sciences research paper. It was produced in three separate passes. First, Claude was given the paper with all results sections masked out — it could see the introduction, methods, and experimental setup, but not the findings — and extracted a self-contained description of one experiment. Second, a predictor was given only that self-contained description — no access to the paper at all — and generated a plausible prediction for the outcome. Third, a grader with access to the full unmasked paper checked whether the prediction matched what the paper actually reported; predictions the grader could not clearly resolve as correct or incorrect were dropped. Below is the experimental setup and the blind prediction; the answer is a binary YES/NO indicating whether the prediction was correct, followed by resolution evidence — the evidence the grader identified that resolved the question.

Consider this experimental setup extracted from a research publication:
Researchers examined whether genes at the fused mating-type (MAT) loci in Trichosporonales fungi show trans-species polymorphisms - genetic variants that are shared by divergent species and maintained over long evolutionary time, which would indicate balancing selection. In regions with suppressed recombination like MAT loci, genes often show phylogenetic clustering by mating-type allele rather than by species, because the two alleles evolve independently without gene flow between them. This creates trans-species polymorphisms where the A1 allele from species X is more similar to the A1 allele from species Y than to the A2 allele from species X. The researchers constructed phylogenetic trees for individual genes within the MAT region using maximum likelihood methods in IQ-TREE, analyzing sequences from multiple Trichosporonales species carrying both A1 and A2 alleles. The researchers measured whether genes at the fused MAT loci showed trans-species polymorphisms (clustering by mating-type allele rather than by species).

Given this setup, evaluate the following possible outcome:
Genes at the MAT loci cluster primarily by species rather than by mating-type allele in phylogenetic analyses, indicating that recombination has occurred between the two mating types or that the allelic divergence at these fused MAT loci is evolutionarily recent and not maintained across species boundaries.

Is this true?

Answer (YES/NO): YES